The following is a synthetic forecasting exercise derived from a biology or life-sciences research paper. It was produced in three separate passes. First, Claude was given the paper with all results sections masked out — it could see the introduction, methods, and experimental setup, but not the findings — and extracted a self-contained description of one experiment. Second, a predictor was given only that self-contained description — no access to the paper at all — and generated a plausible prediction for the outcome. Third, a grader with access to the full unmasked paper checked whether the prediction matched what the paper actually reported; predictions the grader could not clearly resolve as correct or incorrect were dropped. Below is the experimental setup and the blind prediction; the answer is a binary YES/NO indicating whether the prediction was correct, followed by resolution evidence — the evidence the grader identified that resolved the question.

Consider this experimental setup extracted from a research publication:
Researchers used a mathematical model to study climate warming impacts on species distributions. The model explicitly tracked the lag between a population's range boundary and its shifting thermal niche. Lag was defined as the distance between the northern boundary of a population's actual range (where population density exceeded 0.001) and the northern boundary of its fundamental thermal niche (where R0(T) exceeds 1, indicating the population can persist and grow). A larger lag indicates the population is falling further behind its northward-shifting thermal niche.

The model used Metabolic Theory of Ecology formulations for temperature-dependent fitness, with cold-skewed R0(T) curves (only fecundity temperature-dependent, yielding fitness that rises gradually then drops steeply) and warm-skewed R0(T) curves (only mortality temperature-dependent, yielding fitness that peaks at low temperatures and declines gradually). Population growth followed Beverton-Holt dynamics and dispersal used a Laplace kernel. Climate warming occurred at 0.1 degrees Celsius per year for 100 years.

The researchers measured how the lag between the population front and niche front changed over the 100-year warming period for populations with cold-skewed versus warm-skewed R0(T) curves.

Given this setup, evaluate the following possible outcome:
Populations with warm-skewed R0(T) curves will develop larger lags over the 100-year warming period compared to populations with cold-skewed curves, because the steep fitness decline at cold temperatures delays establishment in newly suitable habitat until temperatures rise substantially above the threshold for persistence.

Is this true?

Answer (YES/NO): NO